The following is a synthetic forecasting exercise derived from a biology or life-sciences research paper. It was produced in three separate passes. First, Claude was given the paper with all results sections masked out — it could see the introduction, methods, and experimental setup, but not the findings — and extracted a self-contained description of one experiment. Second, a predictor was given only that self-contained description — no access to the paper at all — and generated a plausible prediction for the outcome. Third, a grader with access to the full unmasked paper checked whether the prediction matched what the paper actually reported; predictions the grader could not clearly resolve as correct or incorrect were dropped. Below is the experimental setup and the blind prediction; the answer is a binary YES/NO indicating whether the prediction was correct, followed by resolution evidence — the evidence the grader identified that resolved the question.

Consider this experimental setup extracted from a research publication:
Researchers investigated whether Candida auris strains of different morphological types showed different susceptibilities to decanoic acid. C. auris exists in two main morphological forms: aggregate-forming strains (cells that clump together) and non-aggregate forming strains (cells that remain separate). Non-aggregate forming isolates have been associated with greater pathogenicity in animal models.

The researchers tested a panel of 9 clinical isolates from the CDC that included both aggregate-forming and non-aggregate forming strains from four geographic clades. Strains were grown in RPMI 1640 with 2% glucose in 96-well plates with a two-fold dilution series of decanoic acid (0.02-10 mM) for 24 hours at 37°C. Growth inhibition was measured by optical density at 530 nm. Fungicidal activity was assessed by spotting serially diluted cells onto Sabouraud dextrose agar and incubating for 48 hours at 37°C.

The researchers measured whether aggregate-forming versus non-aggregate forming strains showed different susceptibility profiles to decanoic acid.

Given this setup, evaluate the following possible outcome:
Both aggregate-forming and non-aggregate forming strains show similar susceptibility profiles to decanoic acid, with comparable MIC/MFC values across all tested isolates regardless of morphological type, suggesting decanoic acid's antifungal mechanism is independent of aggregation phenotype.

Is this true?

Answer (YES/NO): YES